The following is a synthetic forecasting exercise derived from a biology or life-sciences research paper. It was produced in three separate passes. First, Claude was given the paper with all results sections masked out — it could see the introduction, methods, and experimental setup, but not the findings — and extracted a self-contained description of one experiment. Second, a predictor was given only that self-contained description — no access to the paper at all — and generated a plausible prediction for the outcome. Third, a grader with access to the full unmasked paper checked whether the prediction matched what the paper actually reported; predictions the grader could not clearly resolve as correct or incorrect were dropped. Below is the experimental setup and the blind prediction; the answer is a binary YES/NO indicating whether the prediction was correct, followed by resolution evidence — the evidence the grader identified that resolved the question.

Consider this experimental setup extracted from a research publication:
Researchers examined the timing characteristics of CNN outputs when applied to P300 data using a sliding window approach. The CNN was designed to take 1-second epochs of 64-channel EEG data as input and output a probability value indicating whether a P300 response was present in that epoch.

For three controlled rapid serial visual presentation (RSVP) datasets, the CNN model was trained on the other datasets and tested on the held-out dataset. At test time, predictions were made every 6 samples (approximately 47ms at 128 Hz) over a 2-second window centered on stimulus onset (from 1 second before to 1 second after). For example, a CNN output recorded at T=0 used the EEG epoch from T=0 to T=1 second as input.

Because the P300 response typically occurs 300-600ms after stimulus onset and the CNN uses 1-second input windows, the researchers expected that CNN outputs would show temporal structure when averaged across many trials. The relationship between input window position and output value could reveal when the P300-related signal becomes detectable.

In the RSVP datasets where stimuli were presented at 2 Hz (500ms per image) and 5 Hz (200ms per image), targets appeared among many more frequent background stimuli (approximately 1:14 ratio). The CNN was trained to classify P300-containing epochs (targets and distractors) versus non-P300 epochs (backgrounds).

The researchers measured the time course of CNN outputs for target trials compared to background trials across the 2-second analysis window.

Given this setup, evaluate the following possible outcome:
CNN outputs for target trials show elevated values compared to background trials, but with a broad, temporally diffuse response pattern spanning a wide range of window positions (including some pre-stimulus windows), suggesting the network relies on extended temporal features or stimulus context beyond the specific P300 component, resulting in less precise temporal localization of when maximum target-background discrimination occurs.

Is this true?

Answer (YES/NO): NO